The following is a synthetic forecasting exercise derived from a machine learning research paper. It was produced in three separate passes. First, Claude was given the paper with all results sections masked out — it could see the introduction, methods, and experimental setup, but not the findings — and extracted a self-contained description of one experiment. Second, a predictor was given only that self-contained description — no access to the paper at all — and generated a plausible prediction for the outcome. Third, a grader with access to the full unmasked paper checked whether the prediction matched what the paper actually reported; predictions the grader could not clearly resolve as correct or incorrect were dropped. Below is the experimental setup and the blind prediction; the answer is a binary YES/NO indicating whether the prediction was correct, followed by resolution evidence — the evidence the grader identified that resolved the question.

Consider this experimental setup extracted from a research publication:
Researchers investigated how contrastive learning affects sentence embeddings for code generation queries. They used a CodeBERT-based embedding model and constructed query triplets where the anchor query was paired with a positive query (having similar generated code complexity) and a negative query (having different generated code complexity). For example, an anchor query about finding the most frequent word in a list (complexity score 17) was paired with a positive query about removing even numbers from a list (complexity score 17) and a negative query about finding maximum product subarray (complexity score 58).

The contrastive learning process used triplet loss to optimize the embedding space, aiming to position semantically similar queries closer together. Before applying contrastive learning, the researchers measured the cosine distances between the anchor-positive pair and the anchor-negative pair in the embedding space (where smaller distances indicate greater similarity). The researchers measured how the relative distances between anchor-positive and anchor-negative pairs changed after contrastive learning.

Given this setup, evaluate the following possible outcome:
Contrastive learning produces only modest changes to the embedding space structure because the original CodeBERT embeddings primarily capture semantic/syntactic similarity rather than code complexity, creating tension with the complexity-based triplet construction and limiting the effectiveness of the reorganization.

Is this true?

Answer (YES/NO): NO